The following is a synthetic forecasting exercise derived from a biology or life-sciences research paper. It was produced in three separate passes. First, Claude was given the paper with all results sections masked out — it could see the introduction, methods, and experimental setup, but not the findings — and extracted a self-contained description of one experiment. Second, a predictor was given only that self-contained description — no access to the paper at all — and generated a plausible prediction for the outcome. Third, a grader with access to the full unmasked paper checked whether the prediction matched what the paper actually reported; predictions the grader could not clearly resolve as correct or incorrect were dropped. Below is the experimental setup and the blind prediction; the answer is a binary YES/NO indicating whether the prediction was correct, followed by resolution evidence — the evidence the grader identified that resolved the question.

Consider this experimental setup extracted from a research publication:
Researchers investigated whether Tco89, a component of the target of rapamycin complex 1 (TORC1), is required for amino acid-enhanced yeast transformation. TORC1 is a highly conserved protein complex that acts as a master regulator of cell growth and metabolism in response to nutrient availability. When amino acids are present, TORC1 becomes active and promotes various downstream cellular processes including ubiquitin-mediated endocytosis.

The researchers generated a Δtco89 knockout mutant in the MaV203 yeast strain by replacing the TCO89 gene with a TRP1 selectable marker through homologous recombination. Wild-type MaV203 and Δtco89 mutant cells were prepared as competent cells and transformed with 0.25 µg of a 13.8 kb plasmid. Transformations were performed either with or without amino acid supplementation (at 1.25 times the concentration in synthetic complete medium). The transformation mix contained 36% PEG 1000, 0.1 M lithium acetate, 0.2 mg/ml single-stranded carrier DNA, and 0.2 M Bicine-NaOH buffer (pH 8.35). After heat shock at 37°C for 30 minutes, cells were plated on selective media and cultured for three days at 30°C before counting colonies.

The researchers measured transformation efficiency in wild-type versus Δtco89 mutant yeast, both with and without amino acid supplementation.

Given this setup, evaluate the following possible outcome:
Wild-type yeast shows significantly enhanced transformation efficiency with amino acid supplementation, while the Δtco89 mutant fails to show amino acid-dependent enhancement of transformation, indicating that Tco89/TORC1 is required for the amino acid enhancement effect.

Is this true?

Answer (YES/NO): YES